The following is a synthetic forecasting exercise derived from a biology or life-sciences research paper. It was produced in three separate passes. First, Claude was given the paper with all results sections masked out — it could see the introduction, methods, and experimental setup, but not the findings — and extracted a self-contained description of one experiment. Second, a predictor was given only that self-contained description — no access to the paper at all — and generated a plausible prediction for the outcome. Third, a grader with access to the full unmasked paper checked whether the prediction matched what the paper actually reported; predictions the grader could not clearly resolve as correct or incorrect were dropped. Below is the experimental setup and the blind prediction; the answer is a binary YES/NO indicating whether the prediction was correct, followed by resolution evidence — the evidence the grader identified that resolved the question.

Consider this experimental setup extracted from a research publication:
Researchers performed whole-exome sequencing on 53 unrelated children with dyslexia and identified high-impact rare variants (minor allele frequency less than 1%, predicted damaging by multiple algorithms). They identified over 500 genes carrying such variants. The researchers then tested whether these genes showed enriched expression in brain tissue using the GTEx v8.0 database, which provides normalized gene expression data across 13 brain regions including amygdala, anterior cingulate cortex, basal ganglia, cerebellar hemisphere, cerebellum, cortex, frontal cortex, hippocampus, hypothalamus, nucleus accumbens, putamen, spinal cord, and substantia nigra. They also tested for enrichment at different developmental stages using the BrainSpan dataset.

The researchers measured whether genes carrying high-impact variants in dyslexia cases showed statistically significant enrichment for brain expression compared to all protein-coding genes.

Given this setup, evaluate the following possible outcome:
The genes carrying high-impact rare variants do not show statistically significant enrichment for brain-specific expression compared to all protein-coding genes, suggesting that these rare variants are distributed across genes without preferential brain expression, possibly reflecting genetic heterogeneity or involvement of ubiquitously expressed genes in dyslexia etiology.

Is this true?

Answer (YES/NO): YES